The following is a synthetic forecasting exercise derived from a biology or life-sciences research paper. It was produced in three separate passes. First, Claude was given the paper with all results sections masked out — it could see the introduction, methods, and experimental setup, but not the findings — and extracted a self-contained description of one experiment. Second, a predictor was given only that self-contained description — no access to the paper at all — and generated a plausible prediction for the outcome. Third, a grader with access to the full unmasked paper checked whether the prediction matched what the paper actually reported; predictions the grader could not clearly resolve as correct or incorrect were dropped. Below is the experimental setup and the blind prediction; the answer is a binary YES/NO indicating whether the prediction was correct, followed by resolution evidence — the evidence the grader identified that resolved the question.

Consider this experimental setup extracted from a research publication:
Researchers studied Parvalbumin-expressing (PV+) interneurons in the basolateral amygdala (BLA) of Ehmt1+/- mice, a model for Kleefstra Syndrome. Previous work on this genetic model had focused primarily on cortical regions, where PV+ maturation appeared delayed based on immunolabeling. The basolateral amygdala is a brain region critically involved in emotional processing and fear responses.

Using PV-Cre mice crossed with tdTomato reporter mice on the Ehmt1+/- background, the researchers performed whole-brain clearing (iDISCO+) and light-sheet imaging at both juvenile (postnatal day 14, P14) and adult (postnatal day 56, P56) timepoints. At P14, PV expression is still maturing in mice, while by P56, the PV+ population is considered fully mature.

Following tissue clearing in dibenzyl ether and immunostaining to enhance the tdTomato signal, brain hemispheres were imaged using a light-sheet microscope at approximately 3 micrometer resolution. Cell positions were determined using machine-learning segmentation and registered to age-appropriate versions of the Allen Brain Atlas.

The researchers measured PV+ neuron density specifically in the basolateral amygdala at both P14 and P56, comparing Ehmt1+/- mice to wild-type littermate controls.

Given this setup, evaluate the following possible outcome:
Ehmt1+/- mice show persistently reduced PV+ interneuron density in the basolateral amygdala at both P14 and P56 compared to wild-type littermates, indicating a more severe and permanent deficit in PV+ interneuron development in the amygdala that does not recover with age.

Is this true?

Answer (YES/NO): NO